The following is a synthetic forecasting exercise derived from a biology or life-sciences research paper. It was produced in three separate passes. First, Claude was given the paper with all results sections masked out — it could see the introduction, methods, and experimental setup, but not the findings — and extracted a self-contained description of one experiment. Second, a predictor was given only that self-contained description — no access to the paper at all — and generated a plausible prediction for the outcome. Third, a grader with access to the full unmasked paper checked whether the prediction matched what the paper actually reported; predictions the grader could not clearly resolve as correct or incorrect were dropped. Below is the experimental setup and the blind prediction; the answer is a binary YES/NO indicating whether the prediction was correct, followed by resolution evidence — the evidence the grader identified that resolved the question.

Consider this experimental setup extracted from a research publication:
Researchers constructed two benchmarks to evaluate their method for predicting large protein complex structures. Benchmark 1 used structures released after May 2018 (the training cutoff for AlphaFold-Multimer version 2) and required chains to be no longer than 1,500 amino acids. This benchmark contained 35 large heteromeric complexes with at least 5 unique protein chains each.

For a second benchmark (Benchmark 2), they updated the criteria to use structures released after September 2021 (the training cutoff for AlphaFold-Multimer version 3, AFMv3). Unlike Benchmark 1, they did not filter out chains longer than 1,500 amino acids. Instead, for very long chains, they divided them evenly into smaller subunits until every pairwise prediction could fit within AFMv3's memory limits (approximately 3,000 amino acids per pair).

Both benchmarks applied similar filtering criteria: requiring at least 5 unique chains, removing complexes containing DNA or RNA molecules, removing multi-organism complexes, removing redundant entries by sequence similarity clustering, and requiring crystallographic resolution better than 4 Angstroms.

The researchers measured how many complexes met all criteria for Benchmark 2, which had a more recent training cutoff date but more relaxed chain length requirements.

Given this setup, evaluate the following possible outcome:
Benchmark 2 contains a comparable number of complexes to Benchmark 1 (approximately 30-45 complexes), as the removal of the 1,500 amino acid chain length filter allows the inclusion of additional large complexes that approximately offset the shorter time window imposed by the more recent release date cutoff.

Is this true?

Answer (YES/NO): NO